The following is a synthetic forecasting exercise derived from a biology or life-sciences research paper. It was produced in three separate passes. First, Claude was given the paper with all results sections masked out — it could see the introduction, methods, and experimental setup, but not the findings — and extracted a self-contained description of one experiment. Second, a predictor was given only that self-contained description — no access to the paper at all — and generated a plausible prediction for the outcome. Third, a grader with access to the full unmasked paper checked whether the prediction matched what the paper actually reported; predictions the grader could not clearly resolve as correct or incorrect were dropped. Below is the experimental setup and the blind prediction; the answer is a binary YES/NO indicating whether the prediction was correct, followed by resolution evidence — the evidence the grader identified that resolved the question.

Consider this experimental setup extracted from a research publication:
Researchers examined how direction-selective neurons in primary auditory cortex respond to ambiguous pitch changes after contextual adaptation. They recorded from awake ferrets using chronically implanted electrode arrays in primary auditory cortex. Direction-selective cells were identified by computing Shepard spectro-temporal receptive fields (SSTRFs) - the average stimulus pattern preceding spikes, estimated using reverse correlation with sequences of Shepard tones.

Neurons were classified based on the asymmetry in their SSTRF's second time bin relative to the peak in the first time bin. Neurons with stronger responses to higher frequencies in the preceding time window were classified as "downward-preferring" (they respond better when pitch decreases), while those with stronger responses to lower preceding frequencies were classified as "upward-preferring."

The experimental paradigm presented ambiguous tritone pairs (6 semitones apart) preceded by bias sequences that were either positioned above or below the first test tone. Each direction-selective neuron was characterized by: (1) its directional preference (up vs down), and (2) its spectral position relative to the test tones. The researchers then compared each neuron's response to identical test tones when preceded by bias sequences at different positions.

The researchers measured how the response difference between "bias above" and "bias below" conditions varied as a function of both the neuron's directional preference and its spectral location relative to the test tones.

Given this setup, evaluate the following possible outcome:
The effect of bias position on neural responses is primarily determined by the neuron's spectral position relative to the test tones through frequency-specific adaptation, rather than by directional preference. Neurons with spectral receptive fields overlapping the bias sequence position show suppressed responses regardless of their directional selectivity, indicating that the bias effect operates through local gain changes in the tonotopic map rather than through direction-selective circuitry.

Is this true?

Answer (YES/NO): NO